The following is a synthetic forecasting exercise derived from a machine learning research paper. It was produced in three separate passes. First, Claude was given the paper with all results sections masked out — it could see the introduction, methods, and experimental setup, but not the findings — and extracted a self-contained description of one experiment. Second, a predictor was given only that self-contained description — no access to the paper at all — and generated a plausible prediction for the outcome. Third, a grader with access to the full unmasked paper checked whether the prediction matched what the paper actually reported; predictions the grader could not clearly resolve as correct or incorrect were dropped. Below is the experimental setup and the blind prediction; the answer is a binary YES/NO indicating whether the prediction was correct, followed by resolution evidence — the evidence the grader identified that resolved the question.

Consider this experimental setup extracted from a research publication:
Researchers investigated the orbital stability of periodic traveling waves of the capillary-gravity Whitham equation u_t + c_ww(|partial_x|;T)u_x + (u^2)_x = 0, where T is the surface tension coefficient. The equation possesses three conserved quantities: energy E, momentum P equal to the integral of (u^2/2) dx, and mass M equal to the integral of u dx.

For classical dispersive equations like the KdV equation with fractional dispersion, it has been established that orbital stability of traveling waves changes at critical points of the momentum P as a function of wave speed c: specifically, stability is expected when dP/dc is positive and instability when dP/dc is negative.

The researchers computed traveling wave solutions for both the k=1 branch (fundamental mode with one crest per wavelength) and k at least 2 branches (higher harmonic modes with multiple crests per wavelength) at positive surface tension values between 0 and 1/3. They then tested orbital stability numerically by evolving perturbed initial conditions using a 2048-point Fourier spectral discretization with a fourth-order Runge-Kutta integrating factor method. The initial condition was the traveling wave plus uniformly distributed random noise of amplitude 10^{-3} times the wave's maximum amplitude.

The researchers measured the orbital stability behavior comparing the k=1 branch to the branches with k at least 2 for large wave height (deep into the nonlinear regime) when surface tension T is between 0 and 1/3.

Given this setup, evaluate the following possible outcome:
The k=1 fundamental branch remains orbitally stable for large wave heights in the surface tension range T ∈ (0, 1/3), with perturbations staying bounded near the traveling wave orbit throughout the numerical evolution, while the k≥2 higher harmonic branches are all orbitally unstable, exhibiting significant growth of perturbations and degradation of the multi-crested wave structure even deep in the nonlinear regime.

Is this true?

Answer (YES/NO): YES